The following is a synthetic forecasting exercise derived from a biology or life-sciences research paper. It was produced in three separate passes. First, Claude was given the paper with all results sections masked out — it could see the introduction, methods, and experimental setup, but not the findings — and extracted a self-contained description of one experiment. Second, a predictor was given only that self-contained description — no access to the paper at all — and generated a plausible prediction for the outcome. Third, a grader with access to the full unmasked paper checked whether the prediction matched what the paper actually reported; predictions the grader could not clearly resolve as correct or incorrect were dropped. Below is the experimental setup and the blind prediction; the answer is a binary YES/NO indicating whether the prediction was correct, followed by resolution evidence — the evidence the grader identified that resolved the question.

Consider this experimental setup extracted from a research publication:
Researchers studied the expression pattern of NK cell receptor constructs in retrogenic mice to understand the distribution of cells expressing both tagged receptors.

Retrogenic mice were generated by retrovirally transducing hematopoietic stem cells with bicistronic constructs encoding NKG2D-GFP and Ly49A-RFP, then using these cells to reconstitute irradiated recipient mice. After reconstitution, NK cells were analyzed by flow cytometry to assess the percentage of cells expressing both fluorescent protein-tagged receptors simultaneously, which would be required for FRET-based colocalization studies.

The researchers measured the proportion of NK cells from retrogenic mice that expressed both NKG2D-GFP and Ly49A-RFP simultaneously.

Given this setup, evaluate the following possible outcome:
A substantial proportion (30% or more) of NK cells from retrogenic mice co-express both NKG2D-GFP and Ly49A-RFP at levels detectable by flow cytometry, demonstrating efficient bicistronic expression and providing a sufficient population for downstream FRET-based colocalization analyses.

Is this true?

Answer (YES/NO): NO